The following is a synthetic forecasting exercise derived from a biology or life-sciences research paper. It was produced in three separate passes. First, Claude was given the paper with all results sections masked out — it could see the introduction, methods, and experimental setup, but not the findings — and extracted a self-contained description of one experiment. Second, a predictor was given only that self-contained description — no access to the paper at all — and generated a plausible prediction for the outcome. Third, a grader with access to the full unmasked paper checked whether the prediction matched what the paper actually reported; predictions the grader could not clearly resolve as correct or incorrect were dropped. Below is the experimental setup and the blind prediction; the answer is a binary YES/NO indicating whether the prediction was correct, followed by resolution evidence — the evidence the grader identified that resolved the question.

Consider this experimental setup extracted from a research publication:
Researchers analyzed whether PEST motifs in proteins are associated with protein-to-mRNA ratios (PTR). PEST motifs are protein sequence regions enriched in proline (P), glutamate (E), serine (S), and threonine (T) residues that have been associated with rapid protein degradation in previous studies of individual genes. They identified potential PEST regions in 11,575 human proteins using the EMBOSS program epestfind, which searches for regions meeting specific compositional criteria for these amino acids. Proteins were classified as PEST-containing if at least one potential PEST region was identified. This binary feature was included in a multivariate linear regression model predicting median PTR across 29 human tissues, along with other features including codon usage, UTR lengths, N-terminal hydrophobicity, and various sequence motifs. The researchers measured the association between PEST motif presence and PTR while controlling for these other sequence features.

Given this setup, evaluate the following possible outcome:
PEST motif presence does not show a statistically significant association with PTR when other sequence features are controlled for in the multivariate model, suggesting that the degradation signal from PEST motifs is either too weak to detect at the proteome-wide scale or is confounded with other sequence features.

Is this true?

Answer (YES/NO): NO